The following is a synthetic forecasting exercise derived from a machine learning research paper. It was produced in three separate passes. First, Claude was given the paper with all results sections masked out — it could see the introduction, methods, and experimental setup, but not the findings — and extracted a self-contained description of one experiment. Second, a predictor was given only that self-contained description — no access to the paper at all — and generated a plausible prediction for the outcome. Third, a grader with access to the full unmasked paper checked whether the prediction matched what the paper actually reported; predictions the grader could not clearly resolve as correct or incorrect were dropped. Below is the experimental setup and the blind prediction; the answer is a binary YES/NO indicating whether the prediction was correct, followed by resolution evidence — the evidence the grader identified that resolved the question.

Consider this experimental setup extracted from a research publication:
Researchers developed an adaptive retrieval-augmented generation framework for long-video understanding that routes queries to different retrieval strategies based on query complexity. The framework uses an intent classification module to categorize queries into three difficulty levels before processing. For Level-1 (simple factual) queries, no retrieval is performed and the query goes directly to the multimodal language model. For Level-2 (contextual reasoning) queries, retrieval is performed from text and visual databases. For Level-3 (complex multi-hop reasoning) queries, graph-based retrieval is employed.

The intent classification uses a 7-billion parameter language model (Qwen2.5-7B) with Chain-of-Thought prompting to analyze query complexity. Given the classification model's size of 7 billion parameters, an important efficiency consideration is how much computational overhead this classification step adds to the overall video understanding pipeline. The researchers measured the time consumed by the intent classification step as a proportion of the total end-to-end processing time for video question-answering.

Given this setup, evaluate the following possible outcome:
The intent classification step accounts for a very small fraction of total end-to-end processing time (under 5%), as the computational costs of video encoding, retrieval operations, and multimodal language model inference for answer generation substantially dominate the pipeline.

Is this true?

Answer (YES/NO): YES